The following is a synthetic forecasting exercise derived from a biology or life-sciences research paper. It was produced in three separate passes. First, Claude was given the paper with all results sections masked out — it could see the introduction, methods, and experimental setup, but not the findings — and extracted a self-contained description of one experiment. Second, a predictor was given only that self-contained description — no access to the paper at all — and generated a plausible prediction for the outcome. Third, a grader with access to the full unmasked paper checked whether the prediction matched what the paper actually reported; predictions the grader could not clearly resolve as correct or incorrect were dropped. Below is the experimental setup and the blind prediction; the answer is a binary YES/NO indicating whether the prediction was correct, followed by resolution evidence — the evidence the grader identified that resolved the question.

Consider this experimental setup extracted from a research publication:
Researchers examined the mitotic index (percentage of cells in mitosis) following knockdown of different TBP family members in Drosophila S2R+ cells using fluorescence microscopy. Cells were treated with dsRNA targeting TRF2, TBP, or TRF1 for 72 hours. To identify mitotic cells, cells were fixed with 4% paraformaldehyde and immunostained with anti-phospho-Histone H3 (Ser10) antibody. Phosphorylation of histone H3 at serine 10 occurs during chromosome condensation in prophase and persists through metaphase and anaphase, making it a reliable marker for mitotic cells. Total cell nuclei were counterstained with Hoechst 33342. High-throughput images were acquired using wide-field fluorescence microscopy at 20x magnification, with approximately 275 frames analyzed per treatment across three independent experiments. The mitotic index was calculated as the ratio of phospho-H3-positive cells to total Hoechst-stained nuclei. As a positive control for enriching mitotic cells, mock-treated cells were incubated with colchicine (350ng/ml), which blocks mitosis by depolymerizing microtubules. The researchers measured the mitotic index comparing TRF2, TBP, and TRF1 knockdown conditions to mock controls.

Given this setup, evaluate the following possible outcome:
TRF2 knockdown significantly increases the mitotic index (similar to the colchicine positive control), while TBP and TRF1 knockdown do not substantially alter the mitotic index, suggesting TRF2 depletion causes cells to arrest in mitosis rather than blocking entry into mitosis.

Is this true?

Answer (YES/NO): NO